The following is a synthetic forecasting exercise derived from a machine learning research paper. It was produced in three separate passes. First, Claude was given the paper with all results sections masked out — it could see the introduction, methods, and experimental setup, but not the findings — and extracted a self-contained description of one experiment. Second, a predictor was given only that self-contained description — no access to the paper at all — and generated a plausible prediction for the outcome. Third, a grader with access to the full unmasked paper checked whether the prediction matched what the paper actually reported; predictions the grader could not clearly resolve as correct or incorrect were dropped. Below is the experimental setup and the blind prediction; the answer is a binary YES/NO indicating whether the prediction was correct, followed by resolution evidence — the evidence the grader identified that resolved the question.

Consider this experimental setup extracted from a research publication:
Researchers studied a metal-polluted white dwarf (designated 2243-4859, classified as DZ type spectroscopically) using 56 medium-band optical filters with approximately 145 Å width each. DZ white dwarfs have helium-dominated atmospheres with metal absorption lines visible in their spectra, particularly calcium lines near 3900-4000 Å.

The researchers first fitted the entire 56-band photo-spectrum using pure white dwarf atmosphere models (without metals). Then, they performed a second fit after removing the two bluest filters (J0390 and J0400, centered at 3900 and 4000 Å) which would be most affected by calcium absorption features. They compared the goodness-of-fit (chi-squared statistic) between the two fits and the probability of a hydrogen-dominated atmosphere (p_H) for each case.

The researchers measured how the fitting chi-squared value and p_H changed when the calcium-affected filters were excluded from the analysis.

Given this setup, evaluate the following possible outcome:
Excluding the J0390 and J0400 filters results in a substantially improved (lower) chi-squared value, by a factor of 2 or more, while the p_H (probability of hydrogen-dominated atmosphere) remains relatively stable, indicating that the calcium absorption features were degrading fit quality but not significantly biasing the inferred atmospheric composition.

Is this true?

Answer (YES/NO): NO